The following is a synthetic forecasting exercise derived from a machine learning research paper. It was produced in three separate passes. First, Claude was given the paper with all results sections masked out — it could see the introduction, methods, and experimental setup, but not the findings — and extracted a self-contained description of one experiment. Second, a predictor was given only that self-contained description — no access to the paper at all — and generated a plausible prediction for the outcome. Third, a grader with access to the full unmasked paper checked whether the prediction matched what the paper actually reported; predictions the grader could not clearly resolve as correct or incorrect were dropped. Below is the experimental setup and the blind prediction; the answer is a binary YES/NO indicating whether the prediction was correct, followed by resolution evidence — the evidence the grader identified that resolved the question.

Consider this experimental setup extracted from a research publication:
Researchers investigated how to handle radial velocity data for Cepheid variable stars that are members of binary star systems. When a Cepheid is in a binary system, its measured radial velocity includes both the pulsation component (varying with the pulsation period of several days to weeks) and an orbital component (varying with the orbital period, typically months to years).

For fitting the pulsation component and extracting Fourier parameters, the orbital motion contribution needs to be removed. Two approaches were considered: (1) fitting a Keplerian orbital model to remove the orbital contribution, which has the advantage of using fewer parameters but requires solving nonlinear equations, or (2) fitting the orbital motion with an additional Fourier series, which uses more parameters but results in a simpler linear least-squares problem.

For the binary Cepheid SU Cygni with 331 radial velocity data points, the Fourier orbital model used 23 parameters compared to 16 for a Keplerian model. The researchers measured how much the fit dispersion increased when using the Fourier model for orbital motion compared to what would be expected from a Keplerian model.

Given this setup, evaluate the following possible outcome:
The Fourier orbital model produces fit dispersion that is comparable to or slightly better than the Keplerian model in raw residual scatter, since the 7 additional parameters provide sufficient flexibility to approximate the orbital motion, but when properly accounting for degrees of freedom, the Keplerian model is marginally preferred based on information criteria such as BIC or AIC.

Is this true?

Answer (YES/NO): NO